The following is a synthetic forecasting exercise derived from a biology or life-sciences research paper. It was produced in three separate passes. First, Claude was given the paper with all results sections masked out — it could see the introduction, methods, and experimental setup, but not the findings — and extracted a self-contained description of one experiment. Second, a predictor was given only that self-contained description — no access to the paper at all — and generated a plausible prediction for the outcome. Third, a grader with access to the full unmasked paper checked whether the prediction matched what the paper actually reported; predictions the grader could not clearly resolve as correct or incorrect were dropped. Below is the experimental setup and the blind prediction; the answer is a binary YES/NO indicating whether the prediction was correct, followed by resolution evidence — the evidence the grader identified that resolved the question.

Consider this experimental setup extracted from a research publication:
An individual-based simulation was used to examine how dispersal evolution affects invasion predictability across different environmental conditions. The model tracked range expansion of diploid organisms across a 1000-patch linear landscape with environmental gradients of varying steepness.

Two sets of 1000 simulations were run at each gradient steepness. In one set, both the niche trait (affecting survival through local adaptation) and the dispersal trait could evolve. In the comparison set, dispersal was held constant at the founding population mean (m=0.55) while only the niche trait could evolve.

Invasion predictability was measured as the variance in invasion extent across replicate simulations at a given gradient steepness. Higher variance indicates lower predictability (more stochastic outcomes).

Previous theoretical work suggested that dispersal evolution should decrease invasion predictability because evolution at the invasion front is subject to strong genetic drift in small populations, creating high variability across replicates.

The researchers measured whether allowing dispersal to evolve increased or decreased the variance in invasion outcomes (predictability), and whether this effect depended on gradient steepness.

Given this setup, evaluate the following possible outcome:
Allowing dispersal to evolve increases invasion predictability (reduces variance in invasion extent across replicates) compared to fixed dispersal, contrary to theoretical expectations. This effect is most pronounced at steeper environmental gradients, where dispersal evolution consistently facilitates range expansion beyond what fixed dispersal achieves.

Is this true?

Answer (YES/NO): NO